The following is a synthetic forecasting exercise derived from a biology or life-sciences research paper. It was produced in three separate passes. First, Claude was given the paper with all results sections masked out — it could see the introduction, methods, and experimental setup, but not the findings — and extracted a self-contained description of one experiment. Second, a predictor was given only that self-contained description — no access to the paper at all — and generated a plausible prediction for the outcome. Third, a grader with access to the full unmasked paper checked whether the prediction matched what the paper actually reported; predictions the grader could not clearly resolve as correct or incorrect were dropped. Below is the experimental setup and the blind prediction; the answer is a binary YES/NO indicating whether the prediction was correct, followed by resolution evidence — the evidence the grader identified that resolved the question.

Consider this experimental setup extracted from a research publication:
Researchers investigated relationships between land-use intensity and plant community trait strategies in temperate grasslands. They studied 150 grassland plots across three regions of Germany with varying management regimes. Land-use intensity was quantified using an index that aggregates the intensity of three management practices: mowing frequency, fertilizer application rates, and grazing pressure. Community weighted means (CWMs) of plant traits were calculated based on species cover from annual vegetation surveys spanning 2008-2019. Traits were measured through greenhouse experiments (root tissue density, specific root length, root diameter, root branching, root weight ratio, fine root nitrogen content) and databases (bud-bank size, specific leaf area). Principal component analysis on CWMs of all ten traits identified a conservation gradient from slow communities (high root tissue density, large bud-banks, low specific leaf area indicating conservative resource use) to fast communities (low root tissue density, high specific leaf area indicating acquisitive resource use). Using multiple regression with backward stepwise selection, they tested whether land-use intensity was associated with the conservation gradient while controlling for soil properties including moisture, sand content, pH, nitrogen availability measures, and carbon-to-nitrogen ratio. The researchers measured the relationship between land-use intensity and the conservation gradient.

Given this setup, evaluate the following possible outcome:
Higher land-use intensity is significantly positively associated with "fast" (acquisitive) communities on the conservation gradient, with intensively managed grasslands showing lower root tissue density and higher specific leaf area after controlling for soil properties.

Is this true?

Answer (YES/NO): YES